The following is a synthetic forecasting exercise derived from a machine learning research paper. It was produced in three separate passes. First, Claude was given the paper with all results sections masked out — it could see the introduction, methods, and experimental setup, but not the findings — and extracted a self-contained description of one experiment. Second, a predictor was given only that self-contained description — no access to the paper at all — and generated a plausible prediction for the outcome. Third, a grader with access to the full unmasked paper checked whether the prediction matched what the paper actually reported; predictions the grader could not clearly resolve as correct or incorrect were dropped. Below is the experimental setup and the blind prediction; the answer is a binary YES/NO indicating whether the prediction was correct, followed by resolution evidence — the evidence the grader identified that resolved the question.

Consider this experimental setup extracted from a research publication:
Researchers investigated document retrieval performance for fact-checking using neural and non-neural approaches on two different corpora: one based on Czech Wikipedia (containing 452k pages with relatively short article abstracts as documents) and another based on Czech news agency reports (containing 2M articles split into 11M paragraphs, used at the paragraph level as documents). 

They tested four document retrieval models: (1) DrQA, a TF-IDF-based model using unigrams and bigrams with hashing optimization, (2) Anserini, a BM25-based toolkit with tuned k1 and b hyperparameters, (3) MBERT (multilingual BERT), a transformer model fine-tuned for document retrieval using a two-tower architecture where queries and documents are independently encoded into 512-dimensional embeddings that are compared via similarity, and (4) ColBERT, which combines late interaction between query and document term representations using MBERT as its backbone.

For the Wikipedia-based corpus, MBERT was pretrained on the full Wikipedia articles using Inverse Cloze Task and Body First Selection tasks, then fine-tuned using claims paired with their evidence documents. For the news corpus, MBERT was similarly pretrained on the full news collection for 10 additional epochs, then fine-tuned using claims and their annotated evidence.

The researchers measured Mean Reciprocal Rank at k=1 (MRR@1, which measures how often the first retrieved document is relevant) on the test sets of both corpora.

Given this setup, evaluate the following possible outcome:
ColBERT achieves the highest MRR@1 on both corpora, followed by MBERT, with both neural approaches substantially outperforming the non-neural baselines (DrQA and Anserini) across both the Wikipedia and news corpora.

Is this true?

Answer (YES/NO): NO